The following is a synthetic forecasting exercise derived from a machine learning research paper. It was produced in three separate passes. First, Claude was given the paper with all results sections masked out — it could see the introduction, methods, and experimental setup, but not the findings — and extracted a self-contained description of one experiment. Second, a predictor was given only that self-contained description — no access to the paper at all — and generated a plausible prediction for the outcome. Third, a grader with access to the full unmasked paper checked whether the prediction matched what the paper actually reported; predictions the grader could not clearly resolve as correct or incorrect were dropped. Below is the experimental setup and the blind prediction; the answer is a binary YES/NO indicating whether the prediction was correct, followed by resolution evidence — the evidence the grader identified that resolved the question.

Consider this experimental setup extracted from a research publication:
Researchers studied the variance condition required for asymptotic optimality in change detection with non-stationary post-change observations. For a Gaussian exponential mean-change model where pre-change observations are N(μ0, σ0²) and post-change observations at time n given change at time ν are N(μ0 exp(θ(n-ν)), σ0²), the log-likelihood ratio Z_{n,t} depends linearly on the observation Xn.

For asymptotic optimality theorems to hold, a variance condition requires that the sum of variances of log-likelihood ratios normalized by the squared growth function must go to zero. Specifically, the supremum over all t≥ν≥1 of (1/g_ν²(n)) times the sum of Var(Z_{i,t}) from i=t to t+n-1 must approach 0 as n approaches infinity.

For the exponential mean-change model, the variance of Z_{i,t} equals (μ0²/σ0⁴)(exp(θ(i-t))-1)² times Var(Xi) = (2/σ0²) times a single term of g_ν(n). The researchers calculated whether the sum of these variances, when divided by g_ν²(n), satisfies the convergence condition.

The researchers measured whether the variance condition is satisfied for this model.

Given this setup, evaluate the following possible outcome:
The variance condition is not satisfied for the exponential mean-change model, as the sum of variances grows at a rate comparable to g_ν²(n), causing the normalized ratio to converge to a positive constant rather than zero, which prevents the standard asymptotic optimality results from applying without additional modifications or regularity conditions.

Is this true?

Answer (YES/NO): NO